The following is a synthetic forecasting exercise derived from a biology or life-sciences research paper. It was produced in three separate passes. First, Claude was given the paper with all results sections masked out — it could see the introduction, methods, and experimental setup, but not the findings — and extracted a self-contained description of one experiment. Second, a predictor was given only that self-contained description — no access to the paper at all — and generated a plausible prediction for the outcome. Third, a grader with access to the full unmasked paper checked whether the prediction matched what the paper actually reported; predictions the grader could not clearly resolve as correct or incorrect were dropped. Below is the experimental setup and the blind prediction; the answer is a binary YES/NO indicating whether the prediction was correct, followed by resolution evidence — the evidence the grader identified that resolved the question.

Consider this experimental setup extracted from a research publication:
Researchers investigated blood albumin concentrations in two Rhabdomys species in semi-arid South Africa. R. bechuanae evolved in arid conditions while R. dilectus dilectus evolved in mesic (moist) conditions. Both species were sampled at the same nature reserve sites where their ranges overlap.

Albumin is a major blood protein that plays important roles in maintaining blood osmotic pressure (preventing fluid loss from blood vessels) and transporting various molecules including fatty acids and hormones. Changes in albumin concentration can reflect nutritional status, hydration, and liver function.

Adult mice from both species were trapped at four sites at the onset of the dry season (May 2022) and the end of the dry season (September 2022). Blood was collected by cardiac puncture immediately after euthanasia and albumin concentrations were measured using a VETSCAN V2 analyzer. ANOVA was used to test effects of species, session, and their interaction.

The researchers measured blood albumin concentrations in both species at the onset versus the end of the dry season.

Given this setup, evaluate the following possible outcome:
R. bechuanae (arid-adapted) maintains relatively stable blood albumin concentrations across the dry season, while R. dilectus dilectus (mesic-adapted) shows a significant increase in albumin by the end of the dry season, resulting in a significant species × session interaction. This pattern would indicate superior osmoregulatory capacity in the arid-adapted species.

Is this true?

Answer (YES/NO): NO